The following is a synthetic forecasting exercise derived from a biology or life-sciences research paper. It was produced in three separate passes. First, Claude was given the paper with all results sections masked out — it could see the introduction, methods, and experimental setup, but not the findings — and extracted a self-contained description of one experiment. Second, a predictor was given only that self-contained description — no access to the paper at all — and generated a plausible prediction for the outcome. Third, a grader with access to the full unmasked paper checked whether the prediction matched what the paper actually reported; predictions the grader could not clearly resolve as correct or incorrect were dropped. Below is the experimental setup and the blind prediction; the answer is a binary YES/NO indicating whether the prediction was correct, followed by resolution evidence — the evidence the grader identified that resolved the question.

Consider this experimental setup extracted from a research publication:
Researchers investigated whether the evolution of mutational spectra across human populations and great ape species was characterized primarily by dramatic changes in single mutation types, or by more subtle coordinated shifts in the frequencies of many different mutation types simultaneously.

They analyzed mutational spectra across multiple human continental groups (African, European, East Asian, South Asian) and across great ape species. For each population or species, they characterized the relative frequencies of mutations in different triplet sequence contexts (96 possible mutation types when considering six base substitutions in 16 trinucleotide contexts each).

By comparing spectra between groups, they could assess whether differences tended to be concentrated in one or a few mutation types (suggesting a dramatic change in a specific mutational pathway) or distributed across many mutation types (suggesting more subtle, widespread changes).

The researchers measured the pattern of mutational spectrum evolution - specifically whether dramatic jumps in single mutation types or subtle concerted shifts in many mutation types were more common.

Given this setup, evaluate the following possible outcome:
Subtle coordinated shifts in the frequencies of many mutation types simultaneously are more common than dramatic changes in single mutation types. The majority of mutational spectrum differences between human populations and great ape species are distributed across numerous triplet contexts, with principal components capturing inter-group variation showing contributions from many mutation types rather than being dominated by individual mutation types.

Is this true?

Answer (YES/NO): YES